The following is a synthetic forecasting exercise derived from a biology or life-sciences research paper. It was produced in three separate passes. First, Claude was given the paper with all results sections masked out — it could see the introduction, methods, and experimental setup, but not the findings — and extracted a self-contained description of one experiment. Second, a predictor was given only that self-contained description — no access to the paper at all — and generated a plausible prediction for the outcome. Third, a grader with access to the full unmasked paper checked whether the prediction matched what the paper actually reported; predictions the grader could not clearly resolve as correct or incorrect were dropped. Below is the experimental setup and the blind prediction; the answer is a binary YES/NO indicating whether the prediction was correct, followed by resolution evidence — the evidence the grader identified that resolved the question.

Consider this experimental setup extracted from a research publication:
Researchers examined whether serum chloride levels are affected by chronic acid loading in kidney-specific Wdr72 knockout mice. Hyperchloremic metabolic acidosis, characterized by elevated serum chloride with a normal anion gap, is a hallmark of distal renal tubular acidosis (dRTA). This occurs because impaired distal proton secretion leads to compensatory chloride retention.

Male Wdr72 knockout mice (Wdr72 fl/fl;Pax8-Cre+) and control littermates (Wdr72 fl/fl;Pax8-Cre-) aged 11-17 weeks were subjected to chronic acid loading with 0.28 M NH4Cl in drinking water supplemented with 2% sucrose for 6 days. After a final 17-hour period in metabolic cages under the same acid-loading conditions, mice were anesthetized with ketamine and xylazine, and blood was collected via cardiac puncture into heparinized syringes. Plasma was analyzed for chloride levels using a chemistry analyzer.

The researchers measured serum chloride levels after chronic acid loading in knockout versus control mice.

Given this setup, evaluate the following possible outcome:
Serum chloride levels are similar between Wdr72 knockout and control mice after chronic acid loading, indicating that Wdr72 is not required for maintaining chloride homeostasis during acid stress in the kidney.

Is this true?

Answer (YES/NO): NO